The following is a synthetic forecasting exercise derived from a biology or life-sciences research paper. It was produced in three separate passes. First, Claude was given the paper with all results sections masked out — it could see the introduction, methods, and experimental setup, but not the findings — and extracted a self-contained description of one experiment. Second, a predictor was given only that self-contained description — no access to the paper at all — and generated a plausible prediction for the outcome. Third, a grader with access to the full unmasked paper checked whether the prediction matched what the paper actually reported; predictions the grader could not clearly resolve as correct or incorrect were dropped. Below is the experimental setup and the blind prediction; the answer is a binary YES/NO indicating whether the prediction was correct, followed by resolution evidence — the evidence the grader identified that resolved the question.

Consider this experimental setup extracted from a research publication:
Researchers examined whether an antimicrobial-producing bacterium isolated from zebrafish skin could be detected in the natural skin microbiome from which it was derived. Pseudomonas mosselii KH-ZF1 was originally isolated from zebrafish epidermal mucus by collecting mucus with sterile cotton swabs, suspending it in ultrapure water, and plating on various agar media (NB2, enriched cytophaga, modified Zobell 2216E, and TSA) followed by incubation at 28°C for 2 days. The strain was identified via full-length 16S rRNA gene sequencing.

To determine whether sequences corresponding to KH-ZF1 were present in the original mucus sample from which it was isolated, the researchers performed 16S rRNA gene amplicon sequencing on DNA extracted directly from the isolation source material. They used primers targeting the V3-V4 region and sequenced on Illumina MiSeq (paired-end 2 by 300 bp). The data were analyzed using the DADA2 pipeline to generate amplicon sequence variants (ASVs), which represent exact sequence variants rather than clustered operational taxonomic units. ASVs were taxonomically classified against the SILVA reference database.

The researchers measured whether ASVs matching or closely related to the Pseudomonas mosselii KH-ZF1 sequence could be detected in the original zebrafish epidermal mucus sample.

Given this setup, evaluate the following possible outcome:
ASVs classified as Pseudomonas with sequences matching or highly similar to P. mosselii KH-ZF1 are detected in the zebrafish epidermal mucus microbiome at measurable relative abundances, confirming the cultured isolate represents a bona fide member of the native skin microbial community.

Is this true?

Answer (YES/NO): YES